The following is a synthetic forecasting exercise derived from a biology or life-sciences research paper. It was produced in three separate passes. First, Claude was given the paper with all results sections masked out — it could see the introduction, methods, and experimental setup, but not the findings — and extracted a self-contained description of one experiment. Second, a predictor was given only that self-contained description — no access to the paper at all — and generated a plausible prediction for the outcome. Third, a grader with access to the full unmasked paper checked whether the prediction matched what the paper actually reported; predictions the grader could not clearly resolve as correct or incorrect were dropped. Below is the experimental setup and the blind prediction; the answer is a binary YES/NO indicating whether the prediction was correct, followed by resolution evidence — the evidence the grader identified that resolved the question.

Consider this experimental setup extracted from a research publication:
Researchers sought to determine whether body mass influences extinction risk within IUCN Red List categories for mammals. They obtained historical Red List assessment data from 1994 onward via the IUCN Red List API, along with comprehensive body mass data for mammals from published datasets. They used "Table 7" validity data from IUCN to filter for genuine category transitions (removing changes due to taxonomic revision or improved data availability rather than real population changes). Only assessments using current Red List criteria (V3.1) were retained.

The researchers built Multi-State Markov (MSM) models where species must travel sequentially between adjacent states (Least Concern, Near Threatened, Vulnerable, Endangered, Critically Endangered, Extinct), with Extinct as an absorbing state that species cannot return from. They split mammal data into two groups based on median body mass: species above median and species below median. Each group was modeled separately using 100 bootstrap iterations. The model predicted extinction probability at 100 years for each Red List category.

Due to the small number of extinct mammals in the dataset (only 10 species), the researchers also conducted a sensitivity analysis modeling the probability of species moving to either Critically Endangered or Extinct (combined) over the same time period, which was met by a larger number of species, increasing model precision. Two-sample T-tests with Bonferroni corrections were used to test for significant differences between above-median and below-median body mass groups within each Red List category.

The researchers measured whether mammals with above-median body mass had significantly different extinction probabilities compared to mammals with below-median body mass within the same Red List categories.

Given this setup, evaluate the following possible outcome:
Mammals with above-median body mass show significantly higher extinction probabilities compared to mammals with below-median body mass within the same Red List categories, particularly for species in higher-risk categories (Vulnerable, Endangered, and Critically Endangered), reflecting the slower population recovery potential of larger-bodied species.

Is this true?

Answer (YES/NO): NO